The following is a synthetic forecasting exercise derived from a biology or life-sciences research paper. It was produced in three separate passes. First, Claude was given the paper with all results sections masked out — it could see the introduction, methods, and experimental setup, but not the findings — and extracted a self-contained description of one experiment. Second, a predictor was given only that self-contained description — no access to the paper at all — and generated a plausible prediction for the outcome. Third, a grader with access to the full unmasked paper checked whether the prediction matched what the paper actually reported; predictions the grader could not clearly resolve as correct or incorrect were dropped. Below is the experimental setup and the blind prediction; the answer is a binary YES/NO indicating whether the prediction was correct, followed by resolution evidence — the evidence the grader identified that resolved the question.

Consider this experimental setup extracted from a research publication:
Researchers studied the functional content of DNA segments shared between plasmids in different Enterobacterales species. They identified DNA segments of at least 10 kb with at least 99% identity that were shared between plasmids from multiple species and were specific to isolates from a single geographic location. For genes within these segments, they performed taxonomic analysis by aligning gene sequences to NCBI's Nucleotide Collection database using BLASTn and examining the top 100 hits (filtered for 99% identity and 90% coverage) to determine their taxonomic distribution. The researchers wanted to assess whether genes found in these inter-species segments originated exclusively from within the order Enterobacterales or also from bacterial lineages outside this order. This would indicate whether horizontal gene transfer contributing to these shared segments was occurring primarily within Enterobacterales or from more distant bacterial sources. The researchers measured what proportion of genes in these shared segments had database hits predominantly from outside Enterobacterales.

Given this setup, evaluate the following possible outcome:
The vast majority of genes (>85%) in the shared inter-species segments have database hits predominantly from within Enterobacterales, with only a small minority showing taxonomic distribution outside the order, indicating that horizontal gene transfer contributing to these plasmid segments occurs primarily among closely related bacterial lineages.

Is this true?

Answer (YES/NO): NO